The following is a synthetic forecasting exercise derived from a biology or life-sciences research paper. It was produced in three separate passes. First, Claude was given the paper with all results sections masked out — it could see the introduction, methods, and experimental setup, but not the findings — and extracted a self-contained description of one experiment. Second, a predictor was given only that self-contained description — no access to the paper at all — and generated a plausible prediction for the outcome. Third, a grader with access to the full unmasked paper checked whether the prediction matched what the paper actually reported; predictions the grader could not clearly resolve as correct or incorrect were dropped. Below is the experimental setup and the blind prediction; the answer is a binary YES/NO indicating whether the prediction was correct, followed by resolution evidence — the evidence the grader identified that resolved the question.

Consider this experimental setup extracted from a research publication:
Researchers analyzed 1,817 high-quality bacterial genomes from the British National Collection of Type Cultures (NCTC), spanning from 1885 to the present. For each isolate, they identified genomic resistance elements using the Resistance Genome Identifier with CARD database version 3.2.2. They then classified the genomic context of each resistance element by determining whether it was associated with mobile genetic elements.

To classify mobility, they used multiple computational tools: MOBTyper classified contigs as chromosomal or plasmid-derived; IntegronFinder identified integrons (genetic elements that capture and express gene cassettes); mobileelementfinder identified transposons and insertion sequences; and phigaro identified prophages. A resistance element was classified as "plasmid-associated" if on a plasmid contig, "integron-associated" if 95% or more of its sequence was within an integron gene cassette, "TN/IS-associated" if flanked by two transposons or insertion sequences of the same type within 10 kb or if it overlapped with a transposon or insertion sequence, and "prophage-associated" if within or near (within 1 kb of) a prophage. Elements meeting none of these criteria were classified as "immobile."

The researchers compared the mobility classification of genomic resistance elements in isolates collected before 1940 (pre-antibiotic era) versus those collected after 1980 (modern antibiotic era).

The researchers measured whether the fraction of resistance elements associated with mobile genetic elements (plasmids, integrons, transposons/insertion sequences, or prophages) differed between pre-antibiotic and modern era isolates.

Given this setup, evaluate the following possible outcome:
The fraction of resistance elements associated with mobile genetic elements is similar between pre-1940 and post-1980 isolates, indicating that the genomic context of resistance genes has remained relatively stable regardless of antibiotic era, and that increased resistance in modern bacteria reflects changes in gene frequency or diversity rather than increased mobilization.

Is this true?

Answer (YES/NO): NO